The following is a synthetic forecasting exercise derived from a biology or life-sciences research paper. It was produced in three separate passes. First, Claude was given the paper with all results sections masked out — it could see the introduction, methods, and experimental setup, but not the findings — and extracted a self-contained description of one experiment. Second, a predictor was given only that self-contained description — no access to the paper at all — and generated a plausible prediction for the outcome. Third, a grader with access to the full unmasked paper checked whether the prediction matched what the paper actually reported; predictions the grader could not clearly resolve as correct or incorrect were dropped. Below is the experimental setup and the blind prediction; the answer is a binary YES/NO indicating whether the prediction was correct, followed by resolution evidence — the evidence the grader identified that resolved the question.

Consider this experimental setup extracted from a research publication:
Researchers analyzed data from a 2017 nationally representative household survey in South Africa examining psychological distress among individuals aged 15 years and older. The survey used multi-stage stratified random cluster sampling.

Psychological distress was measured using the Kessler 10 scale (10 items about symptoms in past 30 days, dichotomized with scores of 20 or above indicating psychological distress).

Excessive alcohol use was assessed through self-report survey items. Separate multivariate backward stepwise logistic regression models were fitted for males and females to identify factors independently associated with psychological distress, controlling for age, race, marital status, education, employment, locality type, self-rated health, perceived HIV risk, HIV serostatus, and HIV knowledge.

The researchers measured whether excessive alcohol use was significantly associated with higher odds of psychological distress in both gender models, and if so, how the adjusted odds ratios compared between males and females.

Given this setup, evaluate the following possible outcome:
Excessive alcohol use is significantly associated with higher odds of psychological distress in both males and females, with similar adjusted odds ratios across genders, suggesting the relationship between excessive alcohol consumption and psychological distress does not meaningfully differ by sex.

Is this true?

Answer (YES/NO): NO